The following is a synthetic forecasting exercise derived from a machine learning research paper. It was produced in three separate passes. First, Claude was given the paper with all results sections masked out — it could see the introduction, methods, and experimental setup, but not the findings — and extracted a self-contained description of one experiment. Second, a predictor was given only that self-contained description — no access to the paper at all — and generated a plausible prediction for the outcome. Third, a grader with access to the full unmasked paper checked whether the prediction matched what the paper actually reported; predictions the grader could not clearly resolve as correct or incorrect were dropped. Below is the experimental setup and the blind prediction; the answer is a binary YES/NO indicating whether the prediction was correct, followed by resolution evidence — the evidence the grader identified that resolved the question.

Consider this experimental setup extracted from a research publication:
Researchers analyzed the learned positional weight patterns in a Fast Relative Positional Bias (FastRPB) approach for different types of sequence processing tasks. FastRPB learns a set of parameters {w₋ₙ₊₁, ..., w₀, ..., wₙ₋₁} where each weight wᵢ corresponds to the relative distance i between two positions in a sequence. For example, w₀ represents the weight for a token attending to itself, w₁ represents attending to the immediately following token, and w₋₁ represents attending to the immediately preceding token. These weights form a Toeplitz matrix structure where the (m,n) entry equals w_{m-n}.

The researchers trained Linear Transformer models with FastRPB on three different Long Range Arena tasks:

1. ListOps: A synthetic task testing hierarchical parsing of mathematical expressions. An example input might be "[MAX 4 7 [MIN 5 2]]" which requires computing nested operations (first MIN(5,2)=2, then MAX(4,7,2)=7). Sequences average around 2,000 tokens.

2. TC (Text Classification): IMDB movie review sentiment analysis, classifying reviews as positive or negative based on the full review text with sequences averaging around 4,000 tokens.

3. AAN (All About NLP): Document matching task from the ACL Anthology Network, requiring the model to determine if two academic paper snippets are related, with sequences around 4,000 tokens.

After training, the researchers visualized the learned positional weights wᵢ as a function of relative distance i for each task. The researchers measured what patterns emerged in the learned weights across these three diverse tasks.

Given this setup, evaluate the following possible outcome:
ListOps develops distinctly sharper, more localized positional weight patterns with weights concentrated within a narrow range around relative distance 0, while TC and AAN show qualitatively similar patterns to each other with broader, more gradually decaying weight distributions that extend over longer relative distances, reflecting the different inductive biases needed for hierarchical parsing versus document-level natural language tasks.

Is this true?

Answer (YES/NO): NO